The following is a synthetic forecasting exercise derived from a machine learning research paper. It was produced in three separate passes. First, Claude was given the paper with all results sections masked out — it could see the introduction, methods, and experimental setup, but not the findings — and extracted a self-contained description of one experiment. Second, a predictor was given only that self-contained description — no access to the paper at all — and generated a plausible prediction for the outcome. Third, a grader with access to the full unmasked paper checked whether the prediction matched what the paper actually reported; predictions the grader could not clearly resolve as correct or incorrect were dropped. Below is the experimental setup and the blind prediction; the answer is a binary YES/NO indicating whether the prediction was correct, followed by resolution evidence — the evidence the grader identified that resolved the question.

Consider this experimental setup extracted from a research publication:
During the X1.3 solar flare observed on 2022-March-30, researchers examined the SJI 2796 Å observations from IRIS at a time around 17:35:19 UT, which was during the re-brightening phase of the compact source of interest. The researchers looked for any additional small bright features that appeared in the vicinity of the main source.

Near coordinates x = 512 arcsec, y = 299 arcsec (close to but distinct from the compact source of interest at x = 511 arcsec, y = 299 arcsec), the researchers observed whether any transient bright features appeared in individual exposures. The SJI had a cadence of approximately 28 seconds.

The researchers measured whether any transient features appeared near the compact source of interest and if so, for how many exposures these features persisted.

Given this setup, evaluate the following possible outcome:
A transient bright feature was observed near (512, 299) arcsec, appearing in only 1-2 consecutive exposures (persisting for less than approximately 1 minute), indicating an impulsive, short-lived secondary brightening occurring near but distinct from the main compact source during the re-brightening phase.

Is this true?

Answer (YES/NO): YES